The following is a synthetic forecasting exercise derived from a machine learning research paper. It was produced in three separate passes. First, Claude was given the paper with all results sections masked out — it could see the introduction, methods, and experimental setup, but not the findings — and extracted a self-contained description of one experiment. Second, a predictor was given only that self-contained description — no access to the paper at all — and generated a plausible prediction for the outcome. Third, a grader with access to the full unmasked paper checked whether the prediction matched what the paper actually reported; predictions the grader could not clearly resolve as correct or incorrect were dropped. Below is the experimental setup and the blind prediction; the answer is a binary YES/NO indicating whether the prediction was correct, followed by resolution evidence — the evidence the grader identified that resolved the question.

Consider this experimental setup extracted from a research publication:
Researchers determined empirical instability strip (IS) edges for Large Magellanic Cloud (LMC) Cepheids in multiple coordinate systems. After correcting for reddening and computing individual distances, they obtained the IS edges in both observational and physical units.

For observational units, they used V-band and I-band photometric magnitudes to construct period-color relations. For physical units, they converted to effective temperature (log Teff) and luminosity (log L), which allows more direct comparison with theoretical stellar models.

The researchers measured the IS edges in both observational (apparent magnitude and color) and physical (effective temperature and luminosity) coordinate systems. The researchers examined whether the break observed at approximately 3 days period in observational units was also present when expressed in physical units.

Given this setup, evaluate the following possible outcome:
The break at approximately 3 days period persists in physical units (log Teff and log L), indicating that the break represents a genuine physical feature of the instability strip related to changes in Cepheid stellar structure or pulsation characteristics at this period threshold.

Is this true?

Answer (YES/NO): YES